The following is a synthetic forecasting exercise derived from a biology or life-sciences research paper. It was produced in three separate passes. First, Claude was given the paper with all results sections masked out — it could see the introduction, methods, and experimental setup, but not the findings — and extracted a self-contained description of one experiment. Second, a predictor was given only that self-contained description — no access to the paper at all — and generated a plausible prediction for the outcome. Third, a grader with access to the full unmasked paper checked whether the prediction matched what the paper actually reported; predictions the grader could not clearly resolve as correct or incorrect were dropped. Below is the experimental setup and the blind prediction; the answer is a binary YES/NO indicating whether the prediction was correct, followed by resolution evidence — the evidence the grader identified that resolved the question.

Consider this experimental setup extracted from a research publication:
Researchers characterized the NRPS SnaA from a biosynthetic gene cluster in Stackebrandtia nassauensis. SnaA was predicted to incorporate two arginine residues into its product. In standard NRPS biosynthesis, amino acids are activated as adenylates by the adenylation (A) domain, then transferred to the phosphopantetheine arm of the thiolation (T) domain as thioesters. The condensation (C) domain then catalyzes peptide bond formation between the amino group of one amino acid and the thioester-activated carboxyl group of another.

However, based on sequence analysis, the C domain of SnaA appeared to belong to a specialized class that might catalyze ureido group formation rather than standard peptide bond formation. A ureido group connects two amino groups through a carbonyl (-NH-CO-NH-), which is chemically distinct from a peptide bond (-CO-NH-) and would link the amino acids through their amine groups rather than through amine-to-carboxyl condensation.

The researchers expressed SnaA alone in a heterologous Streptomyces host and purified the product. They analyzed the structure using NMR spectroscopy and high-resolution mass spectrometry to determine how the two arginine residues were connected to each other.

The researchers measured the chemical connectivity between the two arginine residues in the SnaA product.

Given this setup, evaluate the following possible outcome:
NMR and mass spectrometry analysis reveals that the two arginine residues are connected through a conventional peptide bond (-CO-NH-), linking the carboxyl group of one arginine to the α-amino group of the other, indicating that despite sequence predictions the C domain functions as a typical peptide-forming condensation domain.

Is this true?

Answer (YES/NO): NO